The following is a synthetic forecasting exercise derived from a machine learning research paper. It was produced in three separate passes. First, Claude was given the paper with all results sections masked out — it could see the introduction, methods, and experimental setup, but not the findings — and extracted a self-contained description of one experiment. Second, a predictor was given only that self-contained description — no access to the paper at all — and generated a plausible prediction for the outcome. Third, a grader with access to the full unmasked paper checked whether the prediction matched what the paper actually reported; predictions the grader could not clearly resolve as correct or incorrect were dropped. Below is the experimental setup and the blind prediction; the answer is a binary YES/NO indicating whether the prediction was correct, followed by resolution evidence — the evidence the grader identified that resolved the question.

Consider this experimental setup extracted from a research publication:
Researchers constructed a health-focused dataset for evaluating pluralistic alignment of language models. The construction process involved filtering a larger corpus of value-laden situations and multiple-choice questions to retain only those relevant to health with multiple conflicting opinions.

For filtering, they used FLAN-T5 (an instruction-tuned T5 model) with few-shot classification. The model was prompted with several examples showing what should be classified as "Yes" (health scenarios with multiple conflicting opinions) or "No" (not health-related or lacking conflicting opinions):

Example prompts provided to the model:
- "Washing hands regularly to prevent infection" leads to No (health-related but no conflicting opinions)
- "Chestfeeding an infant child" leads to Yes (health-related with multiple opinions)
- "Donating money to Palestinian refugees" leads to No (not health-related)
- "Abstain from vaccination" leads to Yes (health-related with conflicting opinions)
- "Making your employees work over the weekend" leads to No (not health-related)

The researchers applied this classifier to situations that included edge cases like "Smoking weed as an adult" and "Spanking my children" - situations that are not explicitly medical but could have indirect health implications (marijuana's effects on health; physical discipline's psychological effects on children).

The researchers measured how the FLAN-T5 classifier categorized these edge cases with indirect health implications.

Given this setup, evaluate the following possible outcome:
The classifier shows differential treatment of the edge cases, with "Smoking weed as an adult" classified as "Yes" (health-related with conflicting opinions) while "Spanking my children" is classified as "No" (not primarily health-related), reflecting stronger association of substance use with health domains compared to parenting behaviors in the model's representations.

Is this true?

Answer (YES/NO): NO